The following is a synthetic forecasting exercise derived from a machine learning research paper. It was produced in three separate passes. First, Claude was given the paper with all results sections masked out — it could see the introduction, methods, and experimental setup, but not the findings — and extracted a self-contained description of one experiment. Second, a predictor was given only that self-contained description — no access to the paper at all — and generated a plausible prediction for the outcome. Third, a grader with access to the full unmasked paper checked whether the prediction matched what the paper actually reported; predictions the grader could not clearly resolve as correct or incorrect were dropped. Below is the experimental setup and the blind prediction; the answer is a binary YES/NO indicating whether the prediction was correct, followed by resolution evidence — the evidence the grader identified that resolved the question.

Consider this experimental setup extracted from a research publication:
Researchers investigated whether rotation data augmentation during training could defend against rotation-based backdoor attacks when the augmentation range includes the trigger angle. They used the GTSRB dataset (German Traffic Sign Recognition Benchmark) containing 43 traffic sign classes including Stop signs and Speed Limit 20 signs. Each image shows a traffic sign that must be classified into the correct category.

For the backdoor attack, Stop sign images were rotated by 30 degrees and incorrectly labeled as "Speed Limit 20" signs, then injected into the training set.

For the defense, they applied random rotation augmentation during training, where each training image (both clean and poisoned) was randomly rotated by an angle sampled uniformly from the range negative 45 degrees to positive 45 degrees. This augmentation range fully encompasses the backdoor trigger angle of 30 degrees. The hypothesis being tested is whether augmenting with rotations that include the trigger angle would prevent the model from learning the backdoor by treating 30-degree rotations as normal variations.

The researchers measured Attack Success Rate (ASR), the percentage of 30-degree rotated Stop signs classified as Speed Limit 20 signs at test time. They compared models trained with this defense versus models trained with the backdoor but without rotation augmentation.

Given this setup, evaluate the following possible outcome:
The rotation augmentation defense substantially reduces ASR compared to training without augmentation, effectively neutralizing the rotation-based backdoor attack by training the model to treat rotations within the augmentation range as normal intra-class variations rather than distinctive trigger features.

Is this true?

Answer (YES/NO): NO